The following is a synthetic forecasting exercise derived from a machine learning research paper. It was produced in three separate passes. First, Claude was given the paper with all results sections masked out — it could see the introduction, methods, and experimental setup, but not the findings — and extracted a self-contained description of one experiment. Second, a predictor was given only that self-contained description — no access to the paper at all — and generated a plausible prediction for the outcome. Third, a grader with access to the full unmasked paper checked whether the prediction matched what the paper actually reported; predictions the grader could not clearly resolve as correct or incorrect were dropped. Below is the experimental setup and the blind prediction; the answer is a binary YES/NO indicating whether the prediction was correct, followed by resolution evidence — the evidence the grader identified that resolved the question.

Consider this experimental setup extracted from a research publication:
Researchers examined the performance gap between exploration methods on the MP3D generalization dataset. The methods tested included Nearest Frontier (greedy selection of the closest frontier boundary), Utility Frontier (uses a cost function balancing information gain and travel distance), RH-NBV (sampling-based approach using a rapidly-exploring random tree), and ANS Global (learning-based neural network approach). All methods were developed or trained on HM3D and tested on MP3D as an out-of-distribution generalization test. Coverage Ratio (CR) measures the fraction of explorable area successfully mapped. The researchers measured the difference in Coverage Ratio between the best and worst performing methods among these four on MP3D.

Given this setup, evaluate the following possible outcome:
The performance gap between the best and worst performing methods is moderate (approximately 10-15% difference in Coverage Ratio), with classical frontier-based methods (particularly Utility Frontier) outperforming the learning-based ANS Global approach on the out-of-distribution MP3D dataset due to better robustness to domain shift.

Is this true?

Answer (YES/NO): NO